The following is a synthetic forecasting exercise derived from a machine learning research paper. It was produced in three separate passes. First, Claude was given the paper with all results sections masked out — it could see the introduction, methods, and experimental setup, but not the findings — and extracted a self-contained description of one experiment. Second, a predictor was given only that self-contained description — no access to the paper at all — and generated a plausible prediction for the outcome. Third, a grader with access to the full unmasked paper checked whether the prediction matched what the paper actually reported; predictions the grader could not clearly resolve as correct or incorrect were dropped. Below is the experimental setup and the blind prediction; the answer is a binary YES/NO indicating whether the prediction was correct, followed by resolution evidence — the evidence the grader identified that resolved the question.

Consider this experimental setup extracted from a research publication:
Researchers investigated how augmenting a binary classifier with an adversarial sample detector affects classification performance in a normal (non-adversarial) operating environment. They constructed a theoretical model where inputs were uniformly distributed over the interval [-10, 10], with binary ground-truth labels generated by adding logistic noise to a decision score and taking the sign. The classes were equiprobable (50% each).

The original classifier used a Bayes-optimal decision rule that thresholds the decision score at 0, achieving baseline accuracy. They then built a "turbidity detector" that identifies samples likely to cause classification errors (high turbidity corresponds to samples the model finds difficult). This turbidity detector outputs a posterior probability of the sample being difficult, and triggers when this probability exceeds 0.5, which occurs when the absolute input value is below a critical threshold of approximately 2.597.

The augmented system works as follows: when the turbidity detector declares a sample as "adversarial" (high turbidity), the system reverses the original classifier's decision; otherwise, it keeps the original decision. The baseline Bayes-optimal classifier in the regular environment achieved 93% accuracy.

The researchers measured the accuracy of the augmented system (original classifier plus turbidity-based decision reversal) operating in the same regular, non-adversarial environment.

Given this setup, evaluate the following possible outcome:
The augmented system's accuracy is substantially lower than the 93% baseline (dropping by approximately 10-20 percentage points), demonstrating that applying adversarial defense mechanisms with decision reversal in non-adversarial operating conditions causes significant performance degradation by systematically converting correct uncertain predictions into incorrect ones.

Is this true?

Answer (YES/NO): YES